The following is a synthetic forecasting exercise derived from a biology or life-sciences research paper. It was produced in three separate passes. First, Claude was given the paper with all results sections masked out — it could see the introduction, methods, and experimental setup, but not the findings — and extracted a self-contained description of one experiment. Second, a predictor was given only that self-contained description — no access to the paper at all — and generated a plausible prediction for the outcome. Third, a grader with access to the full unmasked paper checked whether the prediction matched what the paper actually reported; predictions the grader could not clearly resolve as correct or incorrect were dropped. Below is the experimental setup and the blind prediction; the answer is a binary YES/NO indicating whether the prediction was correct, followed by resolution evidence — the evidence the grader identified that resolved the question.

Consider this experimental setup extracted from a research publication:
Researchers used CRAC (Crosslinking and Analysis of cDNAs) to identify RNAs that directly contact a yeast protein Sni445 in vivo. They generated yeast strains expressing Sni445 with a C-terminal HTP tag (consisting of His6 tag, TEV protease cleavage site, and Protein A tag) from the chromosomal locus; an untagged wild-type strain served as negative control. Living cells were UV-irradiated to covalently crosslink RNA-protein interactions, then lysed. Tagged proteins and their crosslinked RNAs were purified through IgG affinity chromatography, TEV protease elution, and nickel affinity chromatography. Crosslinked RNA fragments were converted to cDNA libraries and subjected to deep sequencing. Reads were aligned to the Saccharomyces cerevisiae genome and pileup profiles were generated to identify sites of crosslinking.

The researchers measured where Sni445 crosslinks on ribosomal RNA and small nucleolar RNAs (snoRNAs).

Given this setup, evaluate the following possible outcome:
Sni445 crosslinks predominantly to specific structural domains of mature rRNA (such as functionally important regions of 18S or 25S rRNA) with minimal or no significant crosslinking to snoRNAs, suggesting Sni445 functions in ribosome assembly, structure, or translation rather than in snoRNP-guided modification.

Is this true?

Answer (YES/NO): NO